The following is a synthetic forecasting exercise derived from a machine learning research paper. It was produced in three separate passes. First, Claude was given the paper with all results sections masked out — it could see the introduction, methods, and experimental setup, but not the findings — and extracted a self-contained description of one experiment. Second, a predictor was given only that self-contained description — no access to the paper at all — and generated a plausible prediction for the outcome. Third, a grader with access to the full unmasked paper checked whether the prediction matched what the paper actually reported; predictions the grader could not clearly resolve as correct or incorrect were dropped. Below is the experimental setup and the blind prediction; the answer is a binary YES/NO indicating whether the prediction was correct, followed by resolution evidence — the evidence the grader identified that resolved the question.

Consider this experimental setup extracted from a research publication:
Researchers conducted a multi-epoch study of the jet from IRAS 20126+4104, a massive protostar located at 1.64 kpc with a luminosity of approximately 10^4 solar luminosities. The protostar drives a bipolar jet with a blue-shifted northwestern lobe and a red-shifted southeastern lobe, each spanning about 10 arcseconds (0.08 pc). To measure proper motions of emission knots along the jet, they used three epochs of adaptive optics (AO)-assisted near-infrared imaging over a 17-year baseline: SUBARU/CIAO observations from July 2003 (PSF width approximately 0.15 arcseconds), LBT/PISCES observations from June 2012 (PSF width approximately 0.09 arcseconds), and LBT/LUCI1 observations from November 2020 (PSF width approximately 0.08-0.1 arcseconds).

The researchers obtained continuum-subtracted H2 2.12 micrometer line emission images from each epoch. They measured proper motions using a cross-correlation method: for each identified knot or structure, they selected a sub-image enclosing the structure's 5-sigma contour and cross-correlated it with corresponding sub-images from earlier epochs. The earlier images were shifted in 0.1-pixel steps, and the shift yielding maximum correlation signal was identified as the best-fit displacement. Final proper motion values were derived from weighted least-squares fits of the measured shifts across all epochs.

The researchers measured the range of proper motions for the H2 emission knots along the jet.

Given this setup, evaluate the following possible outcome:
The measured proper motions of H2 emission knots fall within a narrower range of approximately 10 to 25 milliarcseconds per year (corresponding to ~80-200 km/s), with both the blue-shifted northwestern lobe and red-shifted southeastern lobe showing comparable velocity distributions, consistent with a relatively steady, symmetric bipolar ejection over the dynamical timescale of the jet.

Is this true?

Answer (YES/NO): NO